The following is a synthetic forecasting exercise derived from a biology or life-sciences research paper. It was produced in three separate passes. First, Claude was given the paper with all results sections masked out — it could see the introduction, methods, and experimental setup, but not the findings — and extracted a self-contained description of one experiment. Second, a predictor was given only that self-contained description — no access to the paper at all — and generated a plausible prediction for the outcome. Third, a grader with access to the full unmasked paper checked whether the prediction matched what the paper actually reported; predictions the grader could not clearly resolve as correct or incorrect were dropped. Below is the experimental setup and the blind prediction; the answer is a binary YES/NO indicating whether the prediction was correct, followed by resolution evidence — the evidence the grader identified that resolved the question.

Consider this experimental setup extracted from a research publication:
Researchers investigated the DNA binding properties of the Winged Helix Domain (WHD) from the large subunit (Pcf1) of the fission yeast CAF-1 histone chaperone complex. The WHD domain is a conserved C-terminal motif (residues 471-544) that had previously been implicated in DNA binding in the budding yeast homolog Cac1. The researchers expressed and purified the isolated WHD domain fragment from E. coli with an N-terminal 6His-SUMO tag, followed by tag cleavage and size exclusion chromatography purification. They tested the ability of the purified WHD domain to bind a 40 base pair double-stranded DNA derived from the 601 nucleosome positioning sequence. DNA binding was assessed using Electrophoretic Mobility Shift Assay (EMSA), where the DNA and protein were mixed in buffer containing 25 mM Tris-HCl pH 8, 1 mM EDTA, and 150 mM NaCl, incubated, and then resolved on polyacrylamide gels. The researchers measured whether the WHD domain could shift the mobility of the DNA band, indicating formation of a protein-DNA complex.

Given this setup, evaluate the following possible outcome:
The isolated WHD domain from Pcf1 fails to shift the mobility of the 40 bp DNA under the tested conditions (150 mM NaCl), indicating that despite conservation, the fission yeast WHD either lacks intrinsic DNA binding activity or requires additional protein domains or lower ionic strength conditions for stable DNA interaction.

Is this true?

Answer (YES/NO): YES